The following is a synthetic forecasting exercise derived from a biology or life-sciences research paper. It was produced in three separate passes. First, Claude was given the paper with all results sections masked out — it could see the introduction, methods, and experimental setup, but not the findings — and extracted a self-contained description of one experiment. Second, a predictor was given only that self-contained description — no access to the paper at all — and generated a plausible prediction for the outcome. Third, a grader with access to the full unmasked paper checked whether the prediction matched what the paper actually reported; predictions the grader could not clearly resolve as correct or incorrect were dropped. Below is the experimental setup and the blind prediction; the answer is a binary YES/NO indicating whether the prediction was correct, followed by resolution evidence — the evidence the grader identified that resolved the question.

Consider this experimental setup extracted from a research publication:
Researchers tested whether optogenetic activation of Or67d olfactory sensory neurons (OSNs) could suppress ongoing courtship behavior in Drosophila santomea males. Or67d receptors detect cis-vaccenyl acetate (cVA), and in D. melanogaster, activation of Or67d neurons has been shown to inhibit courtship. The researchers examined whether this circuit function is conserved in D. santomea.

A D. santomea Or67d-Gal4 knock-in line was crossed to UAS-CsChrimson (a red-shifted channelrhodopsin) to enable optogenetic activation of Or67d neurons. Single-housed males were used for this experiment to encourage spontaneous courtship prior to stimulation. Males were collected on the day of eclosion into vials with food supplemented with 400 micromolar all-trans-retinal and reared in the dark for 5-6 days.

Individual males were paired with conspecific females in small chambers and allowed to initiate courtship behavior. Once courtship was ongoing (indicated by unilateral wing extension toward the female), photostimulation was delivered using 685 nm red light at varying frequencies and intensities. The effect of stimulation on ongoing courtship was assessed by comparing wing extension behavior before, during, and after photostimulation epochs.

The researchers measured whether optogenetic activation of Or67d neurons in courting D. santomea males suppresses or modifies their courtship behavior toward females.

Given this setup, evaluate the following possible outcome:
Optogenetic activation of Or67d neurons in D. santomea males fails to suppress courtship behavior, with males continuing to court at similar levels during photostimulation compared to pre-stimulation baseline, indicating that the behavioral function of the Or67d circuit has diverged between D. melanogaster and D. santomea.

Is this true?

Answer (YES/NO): NO